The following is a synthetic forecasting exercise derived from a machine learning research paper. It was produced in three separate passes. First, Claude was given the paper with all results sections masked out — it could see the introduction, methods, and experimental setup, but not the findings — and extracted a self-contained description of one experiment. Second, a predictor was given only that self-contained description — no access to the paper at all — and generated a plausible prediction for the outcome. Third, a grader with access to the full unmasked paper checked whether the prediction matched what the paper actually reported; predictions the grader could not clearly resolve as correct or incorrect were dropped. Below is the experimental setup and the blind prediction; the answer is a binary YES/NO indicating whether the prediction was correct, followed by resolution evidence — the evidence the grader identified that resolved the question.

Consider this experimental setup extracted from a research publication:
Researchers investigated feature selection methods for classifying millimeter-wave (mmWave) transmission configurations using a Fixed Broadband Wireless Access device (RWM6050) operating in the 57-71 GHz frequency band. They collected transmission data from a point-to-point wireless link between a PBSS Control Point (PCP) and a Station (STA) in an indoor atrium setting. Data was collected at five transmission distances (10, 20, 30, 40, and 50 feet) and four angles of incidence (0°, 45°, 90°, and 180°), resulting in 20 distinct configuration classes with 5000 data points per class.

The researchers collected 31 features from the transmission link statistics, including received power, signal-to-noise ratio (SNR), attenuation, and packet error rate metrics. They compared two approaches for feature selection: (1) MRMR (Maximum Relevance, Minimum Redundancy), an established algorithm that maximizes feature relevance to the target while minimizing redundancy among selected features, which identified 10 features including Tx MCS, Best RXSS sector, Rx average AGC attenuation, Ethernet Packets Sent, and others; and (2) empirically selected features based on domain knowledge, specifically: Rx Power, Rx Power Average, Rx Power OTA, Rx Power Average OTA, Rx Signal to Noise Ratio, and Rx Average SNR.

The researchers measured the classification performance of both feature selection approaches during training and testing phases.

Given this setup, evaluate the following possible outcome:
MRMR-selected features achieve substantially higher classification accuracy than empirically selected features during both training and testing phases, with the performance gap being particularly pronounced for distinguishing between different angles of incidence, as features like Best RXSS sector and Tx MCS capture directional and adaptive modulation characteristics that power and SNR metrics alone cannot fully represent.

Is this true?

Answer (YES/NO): NO